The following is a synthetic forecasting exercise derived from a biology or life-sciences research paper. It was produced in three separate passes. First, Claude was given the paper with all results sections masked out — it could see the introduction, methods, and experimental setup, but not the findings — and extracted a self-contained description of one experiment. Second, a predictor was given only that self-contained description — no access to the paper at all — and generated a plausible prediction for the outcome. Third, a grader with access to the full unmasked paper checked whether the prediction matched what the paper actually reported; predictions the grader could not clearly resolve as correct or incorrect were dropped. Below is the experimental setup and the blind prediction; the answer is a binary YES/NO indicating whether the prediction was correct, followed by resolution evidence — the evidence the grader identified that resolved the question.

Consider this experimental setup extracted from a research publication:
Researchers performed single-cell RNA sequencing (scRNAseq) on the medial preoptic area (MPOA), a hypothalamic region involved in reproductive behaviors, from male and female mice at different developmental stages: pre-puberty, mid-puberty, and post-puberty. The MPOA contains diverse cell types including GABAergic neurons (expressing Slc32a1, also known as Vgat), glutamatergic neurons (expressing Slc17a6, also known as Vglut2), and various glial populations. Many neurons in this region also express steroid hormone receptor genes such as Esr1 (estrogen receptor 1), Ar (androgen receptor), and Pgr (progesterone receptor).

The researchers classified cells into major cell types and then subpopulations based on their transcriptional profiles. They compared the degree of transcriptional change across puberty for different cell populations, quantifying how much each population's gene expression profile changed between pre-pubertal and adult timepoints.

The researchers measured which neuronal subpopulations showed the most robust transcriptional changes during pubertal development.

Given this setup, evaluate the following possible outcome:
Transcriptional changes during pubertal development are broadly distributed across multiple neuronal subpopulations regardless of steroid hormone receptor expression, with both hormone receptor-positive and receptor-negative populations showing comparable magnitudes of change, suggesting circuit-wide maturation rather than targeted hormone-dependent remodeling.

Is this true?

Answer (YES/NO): NO